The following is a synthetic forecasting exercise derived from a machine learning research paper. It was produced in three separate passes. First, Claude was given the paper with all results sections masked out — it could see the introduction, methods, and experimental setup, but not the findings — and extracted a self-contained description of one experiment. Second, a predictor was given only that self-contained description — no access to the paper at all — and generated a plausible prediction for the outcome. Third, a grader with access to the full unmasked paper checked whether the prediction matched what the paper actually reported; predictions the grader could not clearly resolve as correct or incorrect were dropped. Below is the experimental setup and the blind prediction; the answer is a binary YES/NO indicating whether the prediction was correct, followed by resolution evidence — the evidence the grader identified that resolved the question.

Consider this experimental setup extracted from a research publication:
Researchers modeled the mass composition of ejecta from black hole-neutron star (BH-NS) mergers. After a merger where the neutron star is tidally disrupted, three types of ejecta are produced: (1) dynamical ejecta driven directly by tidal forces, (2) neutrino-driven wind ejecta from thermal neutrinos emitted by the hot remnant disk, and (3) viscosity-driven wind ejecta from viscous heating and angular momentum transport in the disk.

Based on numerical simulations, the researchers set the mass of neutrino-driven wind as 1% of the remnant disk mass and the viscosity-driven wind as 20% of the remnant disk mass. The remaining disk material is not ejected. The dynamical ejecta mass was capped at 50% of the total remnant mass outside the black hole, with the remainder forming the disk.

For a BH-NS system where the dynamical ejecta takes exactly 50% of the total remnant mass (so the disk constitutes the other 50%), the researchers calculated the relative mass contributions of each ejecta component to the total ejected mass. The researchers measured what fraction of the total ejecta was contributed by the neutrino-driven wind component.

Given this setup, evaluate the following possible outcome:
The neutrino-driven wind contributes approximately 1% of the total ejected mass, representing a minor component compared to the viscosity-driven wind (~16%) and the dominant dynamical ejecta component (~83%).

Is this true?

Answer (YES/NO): NO